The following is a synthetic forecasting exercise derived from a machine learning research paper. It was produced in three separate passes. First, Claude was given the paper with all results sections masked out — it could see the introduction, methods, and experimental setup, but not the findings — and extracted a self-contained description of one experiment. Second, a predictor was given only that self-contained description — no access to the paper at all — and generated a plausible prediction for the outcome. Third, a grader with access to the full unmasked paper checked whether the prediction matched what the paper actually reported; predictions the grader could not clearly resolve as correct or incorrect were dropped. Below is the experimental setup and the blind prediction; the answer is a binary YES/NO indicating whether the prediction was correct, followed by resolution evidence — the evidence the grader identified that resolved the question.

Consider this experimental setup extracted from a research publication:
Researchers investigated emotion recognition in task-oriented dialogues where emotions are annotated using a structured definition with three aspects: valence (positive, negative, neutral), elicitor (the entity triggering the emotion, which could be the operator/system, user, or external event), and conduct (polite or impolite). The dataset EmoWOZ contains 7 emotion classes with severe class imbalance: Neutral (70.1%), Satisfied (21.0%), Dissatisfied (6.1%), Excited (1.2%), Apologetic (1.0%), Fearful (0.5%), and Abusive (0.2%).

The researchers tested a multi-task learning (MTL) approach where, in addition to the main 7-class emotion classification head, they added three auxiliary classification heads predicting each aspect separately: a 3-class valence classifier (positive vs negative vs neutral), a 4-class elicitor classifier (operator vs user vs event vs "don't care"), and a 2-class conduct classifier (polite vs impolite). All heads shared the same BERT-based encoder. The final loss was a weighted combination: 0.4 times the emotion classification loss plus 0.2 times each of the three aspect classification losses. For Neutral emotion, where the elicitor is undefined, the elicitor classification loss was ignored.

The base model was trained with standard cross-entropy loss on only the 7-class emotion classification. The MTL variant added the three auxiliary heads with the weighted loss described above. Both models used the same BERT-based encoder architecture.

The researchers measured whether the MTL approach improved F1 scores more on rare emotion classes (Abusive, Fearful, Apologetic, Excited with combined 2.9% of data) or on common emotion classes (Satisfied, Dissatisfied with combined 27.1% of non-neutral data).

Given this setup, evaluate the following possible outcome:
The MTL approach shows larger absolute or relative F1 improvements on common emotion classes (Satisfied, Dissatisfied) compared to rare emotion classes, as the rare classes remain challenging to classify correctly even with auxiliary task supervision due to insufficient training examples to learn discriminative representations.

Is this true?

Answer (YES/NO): NO